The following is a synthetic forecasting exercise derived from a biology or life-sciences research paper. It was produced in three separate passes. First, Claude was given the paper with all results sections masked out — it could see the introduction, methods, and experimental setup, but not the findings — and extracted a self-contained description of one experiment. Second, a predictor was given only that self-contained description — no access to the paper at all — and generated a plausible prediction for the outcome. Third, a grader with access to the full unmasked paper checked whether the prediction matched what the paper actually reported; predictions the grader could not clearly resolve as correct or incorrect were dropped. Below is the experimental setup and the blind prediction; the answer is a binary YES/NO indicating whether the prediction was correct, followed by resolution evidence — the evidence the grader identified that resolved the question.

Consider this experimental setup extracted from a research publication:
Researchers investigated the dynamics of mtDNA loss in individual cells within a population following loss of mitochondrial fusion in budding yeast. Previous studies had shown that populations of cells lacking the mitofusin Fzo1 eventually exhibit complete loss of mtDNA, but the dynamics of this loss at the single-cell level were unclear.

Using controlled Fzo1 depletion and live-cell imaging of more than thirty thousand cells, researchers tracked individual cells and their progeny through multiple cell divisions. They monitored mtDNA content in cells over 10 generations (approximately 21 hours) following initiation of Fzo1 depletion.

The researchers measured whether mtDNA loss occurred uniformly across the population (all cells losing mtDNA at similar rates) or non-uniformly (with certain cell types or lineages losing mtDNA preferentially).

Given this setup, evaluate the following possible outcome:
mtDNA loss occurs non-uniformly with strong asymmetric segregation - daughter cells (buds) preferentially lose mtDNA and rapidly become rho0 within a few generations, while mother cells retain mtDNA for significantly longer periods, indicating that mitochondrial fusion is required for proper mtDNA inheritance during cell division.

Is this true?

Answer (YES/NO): NO